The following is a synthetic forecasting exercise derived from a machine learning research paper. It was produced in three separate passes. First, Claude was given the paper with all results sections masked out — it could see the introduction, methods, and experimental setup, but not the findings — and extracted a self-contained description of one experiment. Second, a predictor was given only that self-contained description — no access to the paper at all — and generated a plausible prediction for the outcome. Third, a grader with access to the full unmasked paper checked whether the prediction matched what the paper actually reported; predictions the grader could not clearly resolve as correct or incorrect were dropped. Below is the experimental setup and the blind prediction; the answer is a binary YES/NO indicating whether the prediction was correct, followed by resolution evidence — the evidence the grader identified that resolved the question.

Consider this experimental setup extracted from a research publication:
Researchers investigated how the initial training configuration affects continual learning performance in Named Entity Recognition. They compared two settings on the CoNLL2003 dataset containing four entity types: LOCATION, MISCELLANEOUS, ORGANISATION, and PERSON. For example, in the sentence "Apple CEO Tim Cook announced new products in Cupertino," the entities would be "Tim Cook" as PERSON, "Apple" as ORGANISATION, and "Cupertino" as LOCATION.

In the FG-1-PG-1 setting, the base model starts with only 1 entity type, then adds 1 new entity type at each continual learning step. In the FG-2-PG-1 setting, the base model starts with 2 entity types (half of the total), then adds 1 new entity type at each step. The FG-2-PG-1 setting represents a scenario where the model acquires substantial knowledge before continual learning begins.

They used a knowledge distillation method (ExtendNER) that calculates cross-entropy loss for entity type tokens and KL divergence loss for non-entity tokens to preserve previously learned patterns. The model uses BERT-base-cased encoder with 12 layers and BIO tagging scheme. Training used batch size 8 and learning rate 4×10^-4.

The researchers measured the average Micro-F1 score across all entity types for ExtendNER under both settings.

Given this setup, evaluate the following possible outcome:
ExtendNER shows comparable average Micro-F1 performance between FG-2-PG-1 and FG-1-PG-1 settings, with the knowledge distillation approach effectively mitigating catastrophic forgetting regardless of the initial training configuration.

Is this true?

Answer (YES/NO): YES